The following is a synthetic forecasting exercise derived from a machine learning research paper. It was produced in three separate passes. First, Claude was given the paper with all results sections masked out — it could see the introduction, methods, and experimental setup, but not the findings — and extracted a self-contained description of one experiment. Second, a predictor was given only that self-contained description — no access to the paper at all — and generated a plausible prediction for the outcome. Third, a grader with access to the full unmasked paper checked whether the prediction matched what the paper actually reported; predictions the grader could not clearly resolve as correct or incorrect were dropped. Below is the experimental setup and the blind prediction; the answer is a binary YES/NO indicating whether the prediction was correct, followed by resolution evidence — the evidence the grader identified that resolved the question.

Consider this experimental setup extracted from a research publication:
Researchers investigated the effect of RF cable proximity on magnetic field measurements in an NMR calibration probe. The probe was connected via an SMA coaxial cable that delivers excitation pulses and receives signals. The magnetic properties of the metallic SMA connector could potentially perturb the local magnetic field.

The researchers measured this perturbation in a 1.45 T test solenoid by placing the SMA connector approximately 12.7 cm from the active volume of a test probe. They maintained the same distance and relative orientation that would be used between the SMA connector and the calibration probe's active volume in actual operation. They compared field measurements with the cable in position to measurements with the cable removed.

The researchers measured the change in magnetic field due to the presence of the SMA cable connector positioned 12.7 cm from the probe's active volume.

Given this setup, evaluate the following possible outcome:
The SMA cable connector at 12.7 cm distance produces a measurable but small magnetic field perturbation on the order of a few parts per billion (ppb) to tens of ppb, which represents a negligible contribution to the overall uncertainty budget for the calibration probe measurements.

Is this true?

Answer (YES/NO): NO